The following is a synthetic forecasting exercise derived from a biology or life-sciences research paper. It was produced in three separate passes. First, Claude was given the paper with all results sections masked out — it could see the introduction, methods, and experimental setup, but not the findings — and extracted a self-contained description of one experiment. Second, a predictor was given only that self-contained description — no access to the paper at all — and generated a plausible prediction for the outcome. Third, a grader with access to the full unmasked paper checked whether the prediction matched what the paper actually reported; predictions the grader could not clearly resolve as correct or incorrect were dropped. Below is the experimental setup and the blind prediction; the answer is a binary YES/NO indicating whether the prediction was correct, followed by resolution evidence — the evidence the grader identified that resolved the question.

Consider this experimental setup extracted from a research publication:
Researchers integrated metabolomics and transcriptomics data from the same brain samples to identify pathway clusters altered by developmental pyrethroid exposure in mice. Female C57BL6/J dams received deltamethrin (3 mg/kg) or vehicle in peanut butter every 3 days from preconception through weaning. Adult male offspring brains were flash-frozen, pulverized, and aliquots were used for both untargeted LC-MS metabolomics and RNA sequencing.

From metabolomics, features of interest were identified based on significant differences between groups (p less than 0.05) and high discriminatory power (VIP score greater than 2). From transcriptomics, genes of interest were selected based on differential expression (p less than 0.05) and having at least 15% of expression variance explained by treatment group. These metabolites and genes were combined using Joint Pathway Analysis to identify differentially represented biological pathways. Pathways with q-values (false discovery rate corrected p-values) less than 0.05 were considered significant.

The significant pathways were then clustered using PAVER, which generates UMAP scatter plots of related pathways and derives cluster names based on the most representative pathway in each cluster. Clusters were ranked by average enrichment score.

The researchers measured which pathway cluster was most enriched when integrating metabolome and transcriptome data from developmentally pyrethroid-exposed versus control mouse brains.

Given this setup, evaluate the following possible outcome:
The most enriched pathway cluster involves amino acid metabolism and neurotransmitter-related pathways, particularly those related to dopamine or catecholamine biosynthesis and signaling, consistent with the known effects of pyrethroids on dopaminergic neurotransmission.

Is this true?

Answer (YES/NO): NO